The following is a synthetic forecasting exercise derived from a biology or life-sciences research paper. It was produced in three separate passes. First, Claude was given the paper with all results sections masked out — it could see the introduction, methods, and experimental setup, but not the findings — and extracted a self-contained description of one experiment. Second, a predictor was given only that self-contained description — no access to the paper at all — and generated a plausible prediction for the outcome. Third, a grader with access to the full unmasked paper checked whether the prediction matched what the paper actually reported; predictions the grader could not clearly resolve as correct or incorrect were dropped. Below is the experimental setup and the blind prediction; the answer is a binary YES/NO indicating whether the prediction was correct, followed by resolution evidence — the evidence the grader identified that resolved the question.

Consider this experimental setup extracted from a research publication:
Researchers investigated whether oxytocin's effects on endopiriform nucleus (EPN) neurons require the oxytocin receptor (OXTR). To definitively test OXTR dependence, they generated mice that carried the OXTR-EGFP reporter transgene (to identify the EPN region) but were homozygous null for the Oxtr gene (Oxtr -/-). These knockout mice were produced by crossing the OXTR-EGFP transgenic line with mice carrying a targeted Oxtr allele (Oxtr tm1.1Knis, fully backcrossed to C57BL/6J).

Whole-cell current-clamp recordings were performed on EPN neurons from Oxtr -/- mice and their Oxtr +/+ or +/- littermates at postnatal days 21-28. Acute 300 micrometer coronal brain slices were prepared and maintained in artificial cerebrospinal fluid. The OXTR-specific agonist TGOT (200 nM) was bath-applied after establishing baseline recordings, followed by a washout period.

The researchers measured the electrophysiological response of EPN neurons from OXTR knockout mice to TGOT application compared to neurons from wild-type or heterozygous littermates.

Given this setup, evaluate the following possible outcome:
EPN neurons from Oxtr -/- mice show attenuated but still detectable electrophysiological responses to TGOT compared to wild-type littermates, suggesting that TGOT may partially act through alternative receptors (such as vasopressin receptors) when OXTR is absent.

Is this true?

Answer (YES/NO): NO